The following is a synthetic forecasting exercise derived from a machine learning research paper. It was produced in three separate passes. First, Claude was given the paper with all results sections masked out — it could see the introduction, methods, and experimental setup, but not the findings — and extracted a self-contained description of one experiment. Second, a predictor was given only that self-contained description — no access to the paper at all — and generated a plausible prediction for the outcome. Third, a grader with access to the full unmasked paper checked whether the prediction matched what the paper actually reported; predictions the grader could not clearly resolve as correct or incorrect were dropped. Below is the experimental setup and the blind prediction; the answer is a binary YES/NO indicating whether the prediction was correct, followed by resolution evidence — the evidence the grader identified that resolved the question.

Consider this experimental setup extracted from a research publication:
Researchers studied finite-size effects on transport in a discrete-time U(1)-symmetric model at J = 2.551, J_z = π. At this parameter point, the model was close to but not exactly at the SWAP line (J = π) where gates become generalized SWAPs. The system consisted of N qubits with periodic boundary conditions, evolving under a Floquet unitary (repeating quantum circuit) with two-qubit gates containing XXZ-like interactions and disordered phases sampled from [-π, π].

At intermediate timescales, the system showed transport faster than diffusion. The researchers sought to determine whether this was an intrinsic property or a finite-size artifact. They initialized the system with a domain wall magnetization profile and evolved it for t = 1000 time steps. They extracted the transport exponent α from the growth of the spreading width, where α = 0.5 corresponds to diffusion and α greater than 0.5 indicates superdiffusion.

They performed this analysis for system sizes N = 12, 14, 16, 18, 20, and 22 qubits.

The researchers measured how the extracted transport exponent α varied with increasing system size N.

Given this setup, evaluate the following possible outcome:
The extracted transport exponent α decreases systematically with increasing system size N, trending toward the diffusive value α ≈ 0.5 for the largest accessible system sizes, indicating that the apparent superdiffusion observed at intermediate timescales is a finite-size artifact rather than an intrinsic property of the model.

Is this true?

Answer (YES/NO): NO